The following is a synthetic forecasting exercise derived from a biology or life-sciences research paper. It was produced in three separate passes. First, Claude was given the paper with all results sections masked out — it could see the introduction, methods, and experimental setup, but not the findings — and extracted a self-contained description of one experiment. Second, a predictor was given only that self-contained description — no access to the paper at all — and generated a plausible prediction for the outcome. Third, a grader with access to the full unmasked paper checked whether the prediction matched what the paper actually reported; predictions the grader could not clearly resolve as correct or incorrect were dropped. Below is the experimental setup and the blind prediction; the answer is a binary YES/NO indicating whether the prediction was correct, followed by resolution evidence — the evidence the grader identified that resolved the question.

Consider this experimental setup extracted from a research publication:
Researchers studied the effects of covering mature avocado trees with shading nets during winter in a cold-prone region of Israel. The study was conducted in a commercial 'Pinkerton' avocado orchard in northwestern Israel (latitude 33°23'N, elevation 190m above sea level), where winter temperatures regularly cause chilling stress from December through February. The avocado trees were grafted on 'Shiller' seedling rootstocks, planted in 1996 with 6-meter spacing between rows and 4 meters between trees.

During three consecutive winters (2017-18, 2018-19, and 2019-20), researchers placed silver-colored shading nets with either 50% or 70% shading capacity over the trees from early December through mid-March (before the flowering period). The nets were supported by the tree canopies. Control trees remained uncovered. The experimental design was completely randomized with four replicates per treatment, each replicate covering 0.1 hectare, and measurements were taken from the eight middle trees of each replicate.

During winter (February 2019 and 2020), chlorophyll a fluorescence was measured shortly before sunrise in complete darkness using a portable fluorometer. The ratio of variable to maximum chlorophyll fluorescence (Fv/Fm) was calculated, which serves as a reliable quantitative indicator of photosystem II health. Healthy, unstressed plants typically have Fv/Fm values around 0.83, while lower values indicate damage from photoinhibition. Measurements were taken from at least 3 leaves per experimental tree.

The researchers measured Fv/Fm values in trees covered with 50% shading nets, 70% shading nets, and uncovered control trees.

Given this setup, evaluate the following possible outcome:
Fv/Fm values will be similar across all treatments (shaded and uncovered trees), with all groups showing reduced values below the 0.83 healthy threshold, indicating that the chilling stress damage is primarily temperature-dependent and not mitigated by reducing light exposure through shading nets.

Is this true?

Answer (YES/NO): NO